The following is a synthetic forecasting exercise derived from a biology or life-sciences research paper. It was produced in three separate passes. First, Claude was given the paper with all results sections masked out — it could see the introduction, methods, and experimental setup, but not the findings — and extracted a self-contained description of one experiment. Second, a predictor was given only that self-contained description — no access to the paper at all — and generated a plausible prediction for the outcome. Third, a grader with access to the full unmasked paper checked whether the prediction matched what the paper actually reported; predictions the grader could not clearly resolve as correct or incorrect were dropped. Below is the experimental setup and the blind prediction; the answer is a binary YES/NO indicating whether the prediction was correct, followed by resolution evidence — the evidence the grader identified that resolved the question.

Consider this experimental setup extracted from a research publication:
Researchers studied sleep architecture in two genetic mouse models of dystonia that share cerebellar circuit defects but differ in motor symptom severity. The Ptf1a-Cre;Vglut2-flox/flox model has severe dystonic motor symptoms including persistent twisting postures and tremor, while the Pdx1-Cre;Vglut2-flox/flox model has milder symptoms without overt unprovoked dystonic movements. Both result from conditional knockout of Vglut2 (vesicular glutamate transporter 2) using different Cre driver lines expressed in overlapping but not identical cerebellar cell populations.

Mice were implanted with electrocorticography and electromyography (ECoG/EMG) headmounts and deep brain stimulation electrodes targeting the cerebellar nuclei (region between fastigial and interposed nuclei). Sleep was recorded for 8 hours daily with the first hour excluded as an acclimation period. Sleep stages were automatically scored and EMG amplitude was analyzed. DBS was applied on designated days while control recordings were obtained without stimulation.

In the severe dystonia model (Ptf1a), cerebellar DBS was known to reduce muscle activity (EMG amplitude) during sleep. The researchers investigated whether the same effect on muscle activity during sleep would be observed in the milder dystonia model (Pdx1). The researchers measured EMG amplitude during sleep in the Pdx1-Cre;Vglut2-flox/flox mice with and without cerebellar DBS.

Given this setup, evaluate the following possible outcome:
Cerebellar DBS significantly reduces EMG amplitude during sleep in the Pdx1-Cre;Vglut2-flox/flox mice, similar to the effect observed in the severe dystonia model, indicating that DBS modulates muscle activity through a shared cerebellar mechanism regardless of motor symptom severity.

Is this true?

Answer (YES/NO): NO